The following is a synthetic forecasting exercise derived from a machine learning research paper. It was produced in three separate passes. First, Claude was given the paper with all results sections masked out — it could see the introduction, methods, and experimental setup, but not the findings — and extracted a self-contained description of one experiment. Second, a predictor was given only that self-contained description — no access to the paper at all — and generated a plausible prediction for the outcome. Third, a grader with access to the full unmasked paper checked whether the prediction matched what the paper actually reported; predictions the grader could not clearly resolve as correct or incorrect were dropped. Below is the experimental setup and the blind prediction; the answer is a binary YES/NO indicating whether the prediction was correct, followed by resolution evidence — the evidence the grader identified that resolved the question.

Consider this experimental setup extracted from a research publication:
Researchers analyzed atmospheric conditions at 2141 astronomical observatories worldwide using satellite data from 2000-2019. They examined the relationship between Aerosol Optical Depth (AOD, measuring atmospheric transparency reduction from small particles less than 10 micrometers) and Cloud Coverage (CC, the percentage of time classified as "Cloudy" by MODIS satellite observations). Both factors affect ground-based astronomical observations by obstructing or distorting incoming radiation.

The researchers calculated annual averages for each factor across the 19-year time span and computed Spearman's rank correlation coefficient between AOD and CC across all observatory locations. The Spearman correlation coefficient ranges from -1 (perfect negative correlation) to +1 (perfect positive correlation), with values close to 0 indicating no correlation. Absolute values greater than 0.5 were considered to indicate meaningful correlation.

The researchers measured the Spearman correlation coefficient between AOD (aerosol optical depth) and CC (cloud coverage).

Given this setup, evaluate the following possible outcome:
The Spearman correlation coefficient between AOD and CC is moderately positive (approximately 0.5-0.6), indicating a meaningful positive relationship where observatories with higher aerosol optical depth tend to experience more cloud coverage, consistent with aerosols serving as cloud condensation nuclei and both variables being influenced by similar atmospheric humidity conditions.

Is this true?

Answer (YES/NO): YES